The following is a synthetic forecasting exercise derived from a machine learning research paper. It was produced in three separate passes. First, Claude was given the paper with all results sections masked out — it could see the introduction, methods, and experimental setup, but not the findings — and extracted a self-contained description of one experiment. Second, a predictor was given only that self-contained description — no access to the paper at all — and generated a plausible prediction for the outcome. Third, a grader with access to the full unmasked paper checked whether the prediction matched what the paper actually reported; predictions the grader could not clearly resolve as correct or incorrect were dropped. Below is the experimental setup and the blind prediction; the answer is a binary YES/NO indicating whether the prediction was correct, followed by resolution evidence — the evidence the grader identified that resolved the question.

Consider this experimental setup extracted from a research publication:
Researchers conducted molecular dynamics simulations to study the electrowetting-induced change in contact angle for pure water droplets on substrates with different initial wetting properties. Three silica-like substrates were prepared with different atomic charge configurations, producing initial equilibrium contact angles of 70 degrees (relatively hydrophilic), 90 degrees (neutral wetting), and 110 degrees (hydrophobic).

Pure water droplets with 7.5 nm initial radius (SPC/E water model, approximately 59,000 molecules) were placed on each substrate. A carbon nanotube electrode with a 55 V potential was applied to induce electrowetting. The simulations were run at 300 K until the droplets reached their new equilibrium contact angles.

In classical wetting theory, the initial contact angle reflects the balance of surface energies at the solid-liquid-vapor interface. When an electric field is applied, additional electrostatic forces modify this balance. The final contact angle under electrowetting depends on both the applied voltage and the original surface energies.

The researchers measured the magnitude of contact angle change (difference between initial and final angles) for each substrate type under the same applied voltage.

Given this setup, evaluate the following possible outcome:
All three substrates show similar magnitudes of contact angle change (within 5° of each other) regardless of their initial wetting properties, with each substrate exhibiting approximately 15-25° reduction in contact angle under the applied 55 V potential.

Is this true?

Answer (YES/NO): NO